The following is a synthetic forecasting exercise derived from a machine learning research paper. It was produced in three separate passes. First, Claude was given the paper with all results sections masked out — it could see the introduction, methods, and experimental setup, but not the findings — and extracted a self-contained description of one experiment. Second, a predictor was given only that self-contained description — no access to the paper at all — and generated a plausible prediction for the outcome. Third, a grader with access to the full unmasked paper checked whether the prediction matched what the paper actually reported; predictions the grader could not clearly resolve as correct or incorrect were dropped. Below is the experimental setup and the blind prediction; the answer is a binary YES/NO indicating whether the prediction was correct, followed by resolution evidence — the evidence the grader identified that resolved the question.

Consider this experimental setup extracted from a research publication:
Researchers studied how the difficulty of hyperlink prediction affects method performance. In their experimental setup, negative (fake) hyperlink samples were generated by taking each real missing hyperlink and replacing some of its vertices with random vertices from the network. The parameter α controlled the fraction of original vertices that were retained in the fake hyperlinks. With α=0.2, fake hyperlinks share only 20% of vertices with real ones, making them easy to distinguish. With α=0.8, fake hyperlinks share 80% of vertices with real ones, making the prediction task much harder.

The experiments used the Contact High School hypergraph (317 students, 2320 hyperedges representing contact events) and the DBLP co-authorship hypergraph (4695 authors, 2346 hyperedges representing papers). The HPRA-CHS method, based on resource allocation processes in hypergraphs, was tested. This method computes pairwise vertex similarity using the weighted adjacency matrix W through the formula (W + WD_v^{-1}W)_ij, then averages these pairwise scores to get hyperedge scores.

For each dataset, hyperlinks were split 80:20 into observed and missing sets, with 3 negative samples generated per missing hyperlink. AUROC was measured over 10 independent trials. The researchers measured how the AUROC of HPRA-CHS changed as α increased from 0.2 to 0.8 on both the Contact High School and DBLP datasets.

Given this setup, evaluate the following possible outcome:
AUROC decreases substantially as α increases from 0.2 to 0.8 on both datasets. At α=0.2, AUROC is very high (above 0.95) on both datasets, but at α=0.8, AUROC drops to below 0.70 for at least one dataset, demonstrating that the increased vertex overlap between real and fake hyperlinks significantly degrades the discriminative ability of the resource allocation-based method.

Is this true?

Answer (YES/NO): NO